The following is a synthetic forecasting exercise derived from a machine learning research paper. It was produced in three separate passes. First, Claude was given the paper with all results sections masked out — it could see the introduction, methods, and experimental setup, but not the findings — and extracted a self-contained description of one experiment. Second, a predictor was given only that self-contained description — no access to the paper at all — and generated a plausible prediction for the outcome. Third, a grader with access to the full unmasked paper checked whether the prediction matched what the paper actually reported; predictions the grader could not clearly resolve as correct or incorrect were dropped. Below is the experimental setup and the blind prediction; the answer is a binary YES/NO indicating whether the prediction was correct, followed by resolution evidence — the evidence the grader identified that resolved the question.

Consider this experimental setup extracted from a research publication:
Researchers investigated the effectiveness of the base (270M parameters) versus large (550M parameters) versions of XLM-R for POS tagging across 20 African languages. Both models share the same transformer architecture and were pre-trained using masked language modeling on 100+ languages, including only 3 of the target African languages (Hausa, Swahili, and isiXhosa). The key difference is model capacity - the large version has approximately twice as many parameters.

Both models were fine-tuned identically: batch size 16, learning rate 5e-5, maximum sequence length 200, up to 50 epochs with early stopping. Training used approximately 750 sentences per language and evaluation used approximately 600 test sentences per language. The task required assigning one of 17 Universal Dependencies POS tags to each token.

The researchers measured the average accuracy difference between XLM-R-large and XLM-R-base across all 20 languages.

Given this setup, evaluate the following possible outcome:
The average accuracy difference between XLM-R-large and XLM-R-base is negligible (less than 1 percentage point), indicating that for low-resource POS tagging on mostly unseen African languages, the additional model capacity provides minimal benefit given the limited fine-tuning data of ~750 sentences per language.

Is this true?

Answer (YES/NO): YES